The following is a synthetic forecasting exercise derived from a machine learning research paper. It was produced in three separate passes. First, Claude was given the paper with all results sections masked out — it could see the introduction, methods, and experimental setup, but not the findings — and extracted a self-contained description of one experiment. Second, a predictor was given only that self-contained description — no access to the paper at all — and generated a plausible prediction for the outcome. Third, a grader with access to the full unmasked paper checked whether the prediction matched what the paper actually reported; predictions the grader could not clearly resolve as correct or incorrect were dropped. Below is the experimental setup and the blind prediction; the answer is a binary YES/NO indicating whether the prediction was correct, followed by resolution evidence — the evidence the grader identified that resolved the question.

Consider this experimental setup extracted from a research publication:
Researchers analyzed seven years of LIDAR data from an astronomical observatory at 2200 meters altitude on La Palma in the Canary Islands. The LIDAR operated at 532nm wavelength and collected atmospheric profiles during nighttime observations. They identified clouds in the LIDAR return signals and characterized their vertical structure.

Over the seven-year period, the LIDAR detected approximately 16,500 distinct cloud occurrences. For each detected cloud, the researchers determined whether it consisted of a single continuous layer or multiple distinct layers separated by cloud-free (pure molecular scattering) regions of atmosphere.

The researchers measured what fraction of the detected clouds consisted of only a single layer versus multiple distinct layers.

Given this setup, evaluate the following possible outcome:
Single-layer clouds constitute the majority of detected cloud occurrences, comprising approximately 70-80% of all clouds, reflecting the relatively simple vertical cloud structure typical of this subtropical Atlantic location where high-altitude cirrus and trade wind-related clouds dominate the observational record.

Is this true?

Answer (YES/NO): NO